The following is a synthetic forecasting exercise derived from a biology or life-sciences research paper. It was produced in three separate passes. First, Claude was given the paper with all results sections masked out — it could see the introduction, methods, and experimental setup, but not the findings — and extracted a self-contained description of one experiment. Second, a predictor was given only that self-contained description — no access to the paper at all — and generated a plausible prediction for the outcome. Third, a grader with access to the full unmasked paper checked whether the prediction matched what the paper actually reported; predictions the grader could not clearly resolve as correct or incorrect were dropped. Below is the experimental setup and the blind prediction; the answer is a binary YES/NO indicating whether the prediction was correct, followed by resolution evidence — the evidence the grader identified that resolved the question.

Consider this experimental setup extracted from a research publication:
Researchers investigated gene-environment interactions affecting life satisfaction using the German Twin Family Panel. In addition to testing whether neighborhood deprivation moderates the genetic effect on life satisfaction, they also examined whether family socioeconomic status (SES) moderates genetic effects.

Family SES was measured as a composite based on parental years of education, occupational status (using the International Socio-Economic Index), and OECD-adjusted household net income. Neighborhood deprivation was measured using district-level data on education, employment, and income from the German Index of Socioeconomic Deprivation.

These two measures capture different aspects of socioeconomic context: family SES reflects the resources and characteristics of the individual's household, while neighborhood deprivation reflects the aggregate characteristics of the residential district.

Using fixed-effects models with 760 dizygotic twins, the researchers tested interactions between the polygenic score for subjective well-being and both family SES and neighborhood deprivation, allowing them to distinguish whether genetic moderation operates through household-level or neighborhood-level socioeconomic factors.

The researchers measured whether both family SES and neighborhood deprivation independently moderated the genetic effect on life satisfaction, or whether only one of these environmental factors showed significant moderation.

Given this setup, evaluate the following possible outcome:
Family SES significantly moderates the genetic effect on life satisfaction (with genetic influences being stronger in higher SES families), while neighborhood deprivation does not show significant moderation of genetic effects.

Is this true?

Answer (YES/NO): NO